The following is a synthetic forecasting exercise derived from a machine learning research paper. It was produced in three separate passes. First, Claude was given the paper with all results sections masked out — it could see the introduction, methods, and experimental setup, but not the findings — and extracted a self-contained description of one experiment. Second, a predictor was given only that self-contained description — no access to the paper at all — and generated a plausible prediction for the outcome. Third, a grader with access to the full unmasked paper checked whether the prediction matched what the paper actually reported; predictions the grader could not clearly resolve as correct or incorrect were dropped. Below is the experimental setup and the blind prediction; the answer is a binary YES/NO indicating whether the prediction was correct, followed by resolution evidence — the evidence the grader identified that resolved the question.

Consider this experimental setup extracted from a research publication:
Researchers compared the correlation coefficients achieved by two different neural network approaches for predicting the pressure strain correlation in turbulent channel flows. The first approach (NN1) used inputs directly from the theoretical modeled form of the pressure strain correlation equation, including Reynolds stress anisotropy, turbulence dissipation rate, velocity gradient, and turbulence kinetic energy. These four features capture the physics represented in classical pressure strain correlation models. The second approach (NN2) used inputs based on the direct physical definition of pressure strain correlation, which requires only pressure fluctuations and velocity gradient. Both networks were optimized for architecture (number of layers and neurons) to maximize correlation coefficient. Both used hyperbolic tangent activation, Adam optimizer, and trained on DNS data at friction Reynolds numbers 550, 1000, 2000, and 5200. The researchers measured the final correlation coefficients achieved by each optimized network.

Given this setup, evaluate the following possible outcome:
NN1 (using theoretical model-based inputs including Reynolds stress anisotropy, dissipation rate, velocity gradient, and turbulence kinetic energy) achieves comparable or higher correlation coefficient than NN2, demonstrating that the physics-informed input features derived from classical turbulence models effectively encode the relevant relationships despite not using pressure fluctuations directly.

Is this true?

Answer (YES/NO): NO